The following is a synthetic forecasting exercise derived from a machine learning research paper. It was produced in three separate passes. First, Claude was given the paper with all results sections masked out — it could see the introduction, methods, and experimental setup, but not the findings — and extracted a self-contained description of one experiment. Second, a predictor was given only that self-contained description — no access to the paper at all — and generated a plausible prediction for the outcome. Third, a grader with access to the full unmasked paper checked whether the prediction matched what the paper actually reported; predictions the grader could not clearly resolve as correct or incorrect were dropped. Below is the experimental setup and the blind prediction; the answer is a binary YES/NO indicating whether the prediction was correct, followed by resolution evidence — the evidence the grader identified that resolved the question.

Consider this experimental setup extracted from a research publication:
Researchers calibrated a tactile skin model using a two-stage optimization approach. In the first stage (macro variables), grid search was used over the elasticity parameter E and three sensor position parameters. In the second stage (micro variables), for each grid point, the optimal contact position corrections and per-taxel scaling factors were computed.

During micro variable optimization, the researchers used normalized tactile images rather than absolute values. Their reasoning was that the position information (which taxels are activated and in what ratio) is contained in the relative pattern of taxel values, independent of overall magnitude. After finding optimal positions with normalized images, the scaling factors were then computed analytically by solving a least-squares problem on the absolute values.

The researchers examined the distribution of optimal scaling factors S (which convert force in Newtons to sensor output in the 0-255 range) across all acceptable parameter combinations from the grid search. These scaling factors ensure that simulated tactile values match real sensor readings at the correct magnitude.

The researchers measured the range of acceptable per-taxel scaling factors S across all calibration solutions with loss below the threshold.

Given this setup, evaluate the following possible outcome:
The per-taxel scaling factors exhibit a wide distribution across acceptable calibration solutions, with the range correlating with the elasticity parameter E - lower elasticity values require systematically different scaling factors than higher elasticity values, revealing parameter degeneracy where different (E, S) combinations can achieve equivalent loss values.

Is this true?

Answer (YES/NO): NO